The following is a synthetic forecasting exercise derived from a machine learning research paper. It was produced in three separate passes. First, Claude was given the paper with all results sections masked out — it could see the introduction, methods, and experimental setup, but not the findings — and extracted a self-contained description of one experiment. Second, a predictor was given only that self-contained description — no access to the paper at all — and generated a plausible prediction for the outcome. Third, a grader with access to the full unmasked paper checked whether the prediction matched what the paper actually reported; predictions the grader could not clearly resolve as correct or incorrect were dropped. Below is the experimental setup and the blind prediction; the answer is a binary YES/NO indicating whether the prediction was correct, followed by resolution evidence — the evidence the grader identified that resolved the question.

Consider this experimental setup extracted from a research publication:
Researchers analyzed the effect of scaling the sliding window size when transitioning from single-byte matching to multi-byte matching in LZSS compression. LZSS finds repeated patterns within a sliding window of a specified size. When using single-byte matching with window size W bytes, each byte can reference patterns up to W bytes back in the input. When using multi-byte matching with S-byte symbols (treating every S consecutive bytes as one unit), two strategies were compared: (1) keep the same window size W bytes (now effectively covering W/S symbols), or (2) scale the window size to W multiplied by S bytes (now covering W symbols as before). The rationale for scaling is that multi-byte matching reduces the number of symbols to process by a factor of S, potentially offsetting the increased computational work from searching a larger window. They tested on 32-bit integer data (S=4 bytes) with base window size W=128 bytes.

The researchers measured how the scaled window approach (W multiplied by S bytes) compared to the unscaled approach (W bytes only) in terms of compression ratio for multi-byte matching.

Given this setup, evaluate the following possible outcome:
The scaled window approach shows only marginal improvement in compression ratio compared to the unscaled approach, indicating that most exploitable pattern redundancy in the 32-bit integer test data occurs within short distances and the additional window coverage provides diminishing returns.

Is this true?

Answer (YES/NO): YES